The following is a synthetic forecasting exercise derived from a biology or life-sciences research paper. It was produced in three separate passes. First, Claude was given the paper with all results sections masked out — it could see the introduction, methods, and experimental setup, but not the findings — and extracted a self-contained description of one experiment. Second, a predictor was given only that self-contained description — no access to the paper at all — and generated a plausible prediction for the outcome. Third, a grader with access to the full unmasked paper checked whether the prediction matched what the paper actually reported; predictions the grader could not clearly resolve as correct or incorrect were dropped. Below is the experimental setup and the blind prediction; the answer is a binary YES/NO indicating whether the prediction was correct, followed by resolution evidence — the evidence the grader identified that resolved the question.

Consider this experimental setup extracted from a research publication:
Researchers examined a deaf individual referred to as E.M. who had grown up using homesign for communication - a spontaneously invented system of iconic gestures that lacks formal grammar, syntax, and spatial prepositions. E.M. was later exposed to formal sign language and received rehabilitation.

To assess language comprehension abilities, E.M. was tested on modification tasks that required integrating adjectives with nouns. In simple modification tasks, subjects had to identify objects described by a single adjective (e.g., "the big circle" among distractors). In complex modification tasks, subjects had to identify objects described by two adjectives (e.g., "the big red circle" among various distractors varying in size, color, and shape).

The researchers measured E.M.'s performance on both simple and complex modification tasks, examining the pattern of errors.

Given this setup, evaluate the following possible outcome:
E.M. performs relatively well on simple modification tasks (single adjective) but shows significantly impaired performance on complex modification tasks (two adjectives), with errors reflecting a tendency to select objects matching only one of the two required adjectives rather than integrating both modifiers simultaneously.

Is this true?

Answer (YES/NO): NO